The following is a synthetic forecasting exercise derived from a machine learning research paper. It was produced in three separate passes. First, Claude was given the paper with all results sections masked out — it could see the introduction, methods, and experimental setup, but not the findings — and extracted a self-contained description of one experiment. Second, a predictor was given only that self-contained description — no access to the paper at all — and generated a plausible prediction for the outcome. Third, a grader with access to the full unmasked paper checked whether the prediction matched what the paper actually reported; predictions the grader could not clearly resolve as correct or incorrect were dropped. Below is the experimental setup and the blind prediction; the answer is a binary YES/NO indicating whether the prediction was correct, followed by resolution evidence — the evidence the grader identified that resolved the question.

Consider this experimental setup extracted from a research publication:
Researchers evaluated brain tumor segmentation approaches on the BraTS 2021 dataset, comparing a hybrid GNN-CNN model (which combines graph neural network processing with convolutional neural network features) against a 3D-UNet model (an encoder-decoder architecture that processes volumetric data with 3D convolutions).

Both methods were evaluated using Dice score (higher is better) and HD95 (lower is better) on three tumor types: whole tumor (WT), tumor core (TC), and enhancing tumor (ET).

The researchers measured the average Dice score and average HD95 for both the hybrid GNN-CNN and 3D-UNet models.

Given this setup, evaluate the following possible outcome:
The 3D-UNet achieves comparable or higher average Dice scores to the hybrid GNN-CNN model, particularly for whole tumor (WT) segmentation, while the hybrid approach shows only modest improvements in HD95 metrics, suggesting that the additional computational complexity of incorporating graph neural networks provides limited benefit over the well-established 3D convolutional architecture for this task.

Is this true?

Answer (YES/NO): NO